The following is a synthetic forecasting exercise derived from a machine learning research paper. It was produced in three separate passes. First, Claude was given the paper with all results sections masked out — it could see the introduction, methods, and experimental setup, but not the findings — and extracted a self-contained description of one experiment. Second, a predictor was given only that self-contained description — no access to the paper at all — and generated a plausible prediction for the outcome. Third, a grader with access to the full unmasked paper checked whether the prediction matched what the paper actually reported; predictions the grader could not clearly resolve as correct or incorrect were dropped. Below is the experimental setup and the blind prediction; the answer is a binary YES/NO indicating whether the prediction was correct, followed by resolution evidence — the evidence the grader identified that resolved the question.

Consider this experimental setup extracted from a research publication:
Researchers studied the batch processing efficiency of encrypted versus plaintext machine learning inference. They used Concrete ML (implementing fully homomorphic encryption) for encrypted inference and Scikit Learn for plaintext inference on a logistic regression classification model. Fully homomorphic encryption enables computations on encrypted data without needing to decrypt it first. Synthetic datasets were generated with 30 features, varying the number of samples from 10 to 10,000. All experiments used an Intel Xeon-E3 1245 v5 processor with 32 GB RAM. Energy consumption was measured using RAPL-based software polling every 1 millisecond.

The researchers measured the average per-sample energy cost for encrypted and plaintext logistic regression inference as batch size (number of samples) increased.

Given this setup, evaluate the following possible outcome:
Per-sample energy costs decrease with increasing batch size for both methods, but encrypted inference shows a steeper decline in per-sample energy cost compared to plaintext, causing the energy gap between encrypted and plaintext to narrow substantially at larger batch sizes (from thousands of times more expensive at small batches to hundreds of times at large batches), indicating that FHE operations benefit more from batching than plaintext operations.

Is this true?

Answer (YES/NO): NO